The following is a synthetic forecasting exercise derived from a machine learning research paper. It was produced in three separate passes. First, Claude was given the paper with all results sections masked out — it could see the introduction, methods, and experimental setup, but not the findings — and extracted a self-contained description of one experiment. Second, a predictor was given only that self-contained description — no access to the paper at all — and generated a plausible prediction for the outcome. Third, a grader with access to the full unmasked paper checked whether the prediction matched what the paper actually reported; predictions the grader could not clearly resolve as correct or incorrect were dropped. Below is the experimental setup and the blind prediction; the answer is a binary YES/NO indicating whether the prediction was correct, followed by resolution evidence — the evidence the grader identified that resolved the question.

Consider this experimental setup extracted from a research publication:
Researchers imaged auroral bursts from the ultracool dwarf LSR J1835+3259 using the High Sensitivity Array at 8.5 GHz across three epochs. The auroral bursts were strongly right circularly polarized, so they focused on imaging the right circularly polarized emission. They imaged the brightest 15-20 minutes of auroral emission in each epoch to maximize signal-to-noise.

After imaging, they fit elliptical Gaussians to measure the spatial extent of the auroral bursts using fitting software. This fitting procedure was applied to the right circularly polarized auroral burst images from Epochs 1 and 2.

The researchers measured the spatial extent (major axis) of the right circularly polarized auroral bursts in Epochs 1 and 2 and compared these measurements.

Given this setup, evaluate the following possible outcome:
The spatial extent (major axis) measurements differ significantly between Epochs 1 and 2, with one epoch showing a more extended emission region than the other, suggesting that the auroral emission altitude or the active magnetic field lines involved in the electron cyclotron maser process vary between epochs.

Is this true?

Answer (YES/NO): YES